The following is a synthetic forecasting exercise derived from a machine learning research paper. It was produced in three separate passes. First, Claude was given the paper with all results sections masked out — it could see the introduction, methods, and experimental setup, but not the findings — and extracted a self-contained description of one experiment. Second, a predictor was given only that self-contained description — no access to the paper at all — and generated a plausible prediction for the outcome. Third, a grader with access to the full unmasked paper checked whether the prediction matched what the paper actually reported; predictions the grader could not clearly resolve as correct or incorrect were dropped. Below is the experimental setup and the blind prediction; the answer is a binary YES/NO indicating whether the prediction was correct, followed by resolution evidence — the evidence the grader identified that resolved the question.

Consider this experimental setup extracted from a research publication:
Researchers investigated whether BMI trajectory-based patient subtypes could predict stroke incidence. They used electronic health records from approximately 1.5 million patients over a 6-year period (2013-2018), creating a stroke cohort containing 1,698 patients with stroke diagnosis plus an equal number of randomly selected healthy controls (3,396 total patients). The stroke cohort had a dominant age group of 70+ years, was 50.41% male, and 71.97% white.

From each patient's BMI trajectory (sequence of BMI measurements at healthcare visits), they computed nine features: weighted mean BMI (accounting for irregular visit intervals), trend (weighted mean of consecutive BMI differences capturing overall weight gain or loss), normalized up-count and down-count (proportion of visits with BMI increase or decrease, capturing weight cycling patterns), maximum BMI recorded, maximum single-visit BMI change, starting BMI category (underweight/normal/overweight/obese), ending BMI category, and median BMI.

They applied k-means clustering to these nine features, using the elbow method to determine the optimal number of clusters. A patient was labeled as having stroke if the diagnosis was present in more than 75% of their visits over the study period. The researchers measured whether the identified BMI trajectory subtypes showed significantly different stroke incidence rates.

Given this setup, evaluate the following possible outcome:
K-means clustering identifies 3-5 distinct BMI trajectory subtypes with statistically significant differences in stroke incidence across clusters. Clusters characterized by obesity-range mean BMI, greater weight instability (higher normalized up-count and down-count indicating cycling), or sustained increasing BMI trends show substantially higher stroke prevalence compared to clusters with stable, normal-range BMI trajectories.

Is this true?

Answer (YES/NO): NO